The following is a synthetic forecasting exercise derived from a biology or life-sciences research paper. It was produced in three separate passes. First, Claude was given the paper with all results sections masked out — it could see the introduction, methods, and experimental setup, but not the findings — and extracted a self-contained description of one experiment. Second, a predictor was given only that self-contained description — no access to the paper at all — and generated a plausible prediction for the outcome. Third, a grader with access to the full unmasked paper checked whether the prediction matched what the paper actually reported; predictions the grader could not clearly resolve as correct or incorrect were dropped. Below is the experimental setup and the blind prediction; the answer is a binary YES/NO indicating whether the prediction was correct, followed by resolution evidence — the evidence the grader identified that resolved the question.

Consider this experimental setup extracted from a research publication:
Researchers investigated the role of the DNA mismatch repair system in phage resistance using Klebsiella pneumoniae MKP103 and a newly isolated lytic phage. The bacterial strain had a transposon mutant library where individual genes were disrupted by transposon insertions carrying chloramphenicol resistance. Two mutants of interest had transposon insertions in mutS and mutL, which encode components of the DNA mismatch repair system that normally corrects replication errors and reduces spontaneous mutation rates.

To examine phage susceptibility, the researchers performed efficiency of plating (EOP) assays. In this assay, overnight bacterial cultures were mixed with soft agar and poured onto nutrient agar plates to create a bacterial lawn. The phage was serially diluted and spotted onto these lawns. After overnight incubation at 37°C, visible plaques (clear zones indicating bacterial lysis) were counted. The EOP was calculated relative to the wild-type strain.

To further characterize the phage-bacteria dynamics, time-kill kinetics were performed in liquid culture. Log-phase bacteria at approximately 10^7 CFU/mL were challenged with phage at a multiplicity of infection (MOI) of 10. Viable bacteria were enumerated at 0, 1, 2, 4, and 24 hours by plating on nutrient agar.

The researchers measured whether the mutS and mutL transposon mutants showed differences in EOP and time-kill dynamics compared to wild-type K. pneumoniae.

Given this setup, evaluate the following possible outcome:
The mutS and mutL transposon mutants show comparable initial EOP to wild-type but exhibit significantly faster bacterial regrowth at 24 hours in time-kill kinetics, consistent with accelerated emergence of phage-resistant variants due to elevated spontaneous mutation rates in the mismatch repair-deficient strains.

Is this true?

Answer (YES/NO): NO